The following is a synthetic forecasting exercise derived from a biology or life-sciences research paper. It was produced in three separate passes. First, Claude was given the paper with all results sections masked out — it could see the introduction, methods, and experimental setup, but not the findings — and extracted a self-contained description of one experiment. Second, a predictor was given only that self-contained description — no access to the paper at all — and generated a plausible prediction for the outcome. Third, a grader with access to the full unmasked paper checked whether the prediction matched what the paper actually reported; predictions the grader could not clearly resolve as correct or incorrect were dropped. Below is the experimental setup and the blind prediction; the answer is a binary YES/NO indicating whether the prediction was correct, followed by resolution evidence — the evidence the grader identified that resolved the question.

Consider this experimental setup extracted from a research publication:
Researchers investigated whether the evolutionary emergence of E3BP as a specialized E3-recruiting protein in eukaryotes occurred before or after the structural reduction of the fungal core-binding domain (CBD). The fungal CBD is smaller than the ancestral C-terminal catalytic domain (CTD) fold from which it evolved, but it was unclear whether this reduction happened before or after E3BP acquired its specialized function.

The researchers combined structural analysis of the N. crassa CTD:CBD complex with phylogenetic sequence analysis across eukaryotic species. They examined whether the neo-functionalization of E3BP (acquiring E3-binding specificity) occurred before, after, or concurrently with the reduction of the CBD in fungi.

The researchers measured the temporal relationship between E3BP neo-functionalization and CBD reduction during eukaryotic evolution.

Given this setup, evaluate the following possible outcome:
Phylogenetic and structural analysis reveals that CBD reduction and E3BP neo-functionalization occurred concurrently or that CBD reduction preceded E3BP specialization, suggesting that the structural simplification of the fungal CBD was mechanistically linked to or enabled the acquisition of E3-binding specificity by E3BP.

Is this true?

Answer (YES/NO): NO